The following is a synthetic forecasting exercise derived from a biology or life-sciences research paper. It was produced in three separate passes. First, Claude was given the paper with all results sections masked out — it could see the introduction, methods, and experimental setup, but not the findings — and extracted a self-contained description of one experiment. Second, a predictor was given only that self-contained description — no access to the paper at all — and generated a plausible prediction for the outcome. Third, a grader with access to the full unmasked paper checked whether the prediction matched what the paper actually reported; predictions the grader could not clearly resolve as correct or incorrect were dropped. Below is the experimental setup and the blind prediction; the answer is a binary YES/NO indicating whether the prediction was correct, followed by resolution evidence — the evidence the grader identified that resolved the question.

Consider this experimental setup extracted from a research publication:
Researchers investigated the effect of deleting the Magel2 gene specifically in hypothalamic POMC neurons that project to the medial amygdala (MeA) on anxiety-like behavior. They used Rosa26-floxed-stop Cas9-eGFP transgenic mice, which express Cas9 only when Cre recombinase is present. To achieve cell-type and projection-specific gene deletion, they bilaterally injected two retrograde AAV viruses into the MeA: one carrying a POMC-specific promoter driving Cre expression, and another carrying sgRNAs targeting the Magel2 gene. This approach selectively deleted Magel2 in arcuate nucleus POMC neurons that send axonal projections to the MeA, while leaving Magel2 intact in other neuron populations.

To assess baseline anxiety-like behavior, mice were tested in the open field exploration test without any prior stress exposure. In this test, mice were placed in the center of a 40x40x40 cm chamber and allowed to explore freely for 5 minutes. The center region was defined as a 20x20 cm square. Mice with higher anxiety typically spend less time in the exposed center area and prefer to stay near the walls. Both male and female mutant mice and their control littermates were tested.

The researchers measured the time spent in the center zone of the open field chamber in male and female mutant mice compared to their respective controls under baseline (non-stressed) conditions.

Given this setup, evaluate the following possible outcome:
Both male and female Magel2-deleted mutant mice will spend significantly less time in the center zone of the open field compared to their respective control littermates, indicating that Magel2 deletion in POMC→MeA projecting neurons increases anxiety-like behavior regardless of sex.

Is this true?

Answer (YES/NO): NO